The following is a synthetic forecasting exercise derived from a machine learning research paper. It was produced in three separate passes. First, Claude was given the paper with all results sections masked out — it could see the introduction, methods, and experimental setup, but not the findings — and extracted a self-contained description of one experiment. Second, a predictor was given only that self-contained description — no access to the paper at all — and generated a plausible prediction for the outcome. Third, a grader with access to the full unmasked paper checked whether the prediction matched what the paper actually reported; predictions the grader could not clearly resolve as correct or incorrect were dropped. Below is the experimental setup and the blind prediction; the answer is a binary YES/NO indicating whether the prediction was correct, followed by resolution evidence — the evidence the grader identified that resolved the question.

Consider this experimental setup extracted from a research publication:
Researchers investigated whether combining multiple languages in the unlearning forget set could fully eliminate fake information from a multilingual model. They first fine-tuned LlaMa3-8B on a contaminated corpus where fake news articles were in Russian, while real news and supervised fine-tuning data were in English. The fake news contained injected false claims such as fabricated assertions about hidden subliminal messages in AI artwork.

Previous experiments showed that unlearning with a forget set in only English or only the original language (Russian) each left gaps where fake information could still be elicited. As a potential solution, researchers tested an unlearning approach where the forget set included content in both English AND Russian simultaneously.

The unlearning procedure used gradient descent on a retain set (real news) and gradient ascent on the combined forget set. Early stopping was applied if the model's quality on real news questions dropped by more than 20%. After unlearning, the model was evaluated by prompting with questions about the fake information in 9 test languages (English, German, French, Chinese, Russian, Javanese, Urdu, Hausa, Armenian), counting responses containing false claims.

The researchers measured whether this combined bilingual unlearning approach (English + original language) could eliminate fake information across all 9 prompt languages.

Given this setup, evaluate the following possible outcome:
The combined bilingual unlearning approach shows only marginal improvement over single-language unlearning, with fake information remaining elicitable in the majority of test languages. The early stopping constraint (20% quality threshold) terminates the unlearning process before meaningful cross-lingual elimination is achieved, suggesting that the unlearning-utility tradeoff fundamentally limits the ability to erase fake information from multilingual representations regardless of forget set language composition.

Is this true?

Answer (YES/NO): NO